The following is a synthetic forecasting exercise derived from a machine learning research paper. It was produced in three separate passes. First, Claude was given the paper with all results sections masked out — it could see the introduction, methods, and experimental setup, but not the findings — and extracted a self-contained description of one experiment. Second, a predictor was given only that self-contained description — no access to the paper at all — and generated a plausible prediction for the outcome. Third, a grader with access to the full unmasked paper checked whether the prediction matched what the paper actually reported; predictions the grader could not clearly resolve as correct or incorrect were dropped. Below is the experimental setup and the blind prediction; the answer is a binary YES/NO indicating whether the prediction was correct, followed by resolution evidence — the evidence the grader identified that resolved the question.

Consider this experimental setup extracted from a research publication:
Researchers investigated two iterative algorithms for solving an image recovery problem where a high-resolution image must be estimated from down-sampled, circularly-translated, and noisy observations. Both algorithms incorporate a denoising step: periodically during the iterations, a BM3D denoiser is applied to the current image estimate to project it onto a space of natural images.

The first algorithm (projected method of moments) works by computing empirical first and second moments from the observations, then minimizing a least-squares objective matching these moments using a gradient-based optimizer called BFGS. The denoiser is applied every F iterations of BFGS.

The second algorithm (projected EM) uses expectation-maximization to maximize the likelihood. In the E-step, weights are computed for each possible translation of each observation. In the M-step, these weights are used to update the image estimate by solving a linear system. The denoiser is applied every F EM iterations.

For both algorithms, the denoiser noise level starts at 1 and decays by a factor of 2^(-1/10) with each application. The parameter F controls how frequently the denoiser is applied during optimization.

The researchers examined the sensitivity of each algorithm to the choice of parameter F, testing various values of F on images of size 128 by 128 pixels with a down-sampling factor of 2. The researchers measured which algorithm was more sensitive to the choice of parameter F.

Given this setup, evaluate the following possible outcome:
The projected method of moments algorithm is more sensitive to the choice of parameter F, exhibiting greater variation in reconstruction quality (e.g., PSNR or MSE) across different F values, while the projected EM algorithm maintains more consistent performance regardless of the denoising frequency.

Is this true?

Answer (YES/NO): YES